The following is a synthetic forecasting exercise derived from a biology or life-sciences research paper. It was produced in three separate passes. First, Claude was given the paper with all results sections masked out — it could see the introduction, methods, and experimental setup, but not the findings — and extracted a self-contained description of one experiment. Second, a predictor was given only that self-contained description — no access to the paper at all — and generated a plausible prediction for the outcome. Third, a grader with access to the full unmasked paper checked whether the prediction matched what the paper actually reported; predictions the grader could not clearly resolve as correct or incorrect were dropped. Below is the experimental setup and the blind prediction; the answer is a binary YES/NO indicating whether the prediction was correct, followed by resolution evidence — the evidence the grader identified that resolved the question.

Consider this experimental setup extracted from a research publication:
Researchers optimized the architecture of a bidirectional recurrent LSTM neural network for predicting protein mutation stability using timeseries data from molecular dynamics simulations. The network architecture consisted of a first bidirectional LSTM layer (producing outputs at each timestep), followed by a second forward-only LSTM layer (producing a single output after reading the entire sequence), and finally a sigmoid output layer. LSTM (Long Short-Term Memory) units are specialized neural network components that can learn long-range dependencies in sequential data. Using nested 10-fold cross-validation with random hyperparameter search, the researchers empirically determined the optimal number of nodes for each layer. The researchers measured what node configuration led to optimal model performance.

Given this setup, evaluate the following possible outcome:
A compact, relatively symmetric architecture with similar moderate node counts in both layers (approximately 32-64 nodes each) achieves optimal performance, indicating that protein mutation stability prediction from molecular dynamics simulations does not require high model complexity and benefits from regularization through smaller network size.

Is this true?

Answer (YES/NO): NO